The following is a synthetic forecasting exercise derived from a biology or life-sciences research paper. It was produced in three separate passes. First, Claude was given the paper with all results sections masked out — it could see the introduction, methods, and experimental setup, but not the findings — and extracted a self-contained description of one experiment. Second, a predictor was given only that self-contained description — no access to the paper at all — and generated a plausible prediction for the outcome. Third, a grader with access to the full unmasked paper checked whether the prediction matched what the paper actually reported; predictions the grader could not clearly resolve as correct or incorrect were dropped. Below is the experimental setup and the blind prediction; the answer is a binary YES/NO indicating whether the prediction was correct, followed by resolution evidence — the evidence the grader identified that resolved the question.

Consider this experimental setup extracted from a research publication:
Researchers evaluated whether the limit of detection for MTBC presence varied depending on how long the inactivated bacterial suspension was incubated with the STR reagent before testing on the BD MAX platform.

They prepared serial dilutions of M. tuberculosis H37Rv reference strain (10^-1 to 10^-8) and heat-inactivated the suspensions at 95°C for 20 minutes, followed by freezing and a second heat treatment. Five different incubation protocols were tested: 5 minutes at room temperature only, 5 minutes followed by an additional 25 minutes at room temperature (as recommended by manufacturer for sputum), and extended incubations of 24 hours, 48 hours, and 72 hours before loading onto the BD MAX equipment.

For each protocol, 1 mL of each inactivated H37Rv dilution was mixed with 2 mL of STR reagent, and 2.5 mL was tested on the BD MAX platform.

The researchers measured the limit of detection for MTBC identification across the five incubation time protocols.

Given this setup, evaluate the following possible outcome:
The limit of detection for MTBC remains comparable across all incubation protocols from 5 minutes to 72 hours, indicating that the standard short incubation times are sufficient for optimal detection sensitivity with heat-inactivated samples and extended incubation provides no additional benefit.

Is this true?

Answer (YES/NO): YES